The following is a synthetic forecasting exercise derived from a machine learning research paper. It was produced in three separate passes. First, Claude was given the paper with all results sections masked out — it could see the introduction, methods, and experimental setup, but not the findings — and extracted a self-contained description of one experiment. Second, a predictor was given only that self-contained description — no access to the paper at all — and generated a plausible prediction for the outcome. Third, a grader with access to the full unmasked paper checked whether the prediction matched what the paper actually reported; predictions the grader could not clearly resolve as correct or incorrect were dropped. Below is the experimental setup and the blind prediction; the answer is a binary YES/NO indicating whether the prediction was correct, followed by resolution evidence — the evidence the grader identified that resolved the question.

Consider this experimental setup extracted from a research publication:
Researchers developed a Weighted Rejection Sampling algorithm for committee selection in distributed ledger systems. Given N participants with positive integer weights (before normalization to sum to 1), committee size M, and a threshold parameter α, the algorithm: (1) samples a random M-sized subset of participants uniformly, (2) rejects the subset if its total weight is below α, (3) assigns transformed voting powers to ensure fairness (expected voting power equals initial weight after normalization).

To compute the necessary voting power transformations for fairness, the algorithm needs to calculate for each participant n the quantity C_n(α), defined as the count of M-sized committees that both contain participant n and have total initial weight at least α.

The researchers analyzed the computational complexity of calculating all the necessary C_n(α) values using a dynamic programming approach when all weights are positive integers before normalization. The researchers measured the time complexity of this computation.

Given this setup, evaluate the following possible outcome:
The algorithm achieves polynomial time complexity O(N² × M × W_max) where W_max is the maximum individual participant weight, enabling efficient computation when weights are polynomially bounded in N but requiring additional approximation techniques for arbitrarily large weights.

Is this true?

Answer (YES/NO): NO